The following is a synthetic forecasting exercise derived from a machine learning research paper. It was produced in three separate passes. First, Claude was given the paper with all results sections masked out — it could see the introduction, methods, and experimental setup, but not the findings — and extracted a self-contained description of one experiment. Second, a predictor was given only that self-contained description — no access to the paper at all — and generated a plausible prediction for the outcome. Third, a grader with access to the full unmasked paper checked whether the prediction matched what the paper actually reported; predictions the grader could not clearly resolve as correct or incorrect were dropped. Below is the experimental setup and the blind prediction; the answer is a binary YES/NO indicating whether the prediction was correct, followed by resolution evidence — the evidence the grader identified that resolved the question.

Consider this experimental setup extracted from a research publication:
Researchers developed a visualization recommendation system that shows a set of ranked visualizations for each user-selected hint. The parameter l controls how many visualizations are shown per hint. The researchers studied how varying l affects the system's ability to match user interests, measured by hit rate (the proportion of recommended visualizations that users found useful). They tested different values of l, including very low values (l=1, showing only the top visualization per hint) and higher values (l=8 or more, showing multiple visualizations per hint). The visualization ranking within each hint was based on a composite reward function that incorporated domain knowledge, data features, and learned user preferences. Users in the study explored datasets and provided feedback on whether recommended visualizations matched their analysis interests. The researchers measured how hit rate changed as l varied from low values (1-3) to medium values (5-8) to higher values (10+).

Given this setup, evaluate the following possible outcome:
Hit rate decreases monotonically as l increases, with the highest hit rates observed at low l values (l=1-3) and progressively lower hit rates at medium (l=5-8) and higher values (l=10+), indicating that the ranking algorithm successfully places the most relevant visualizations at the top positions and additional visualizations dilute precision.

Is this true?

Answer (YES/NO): NO